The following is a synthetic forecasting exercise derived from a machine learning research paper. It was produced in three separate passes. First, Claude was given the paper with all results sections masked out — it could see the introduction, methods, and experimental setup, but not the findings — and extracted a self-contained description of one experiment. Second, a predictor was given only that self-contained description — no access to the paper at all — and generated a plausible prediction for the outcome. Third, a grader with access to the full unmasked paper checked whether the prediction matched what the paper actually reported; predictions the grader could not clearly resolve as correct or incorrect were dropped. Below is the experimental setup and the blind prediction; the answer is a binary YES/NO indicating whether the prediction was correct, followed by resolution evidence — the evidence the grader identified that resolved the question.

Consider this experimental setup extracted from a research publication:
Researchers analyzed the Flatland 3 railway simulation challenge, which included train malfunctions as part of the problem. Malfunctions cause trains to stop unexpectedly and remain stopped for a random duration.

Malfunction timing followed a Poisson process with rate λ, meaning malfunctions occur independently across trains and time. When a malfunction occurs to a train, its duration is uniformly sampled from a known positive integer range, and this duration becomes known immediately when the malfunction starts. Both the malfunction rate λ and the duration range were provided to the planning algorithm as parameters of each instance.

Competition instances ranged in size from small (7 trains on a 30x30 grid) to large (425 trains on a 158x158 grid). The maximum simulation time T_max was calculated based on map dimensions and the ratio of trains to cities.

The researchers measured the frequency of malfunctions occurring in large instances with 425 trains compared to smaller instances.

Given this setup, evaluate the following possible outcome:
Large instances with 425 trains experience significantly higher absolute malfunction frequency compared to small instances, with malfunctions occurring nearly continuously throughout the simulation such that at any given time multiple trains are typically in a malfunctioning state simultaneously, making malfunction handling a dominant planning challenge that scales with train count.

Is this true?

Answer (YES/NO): YES